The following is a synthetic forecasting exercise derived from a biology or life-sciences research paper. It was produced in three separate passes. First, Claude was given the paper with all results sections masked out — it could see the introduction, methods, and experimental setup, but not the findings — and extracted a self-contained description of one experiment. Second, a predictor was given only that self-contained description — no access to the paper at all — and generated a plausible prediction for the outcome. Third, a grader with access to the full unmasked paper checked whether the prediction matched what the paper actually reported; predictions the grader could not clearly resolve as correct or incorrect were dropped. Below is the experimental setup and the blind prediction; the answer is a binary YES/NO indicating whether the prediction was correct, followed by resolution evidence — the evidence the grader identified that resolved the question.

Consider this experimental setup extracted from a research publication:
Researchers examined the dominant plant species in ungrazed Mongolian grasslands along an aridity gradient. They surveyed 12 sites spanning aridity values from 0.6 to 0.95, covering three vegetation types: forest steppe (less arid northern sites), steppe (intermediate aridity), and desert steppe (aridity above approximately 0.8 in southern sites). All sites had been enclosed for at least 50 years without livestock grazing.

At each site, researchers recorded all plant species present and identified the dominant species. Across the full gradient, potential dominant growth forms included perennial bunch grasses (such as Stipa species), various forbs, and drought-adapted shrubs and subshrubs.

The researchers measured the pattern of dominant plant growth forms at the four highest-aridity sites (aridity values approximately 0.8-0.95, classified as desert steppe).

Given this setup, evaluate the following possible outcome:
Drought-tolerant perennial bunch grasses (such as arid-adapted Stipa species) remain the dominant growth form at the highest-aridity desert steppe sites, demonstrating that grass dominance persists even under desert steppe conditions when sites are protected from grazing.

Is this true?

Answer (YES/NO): NO